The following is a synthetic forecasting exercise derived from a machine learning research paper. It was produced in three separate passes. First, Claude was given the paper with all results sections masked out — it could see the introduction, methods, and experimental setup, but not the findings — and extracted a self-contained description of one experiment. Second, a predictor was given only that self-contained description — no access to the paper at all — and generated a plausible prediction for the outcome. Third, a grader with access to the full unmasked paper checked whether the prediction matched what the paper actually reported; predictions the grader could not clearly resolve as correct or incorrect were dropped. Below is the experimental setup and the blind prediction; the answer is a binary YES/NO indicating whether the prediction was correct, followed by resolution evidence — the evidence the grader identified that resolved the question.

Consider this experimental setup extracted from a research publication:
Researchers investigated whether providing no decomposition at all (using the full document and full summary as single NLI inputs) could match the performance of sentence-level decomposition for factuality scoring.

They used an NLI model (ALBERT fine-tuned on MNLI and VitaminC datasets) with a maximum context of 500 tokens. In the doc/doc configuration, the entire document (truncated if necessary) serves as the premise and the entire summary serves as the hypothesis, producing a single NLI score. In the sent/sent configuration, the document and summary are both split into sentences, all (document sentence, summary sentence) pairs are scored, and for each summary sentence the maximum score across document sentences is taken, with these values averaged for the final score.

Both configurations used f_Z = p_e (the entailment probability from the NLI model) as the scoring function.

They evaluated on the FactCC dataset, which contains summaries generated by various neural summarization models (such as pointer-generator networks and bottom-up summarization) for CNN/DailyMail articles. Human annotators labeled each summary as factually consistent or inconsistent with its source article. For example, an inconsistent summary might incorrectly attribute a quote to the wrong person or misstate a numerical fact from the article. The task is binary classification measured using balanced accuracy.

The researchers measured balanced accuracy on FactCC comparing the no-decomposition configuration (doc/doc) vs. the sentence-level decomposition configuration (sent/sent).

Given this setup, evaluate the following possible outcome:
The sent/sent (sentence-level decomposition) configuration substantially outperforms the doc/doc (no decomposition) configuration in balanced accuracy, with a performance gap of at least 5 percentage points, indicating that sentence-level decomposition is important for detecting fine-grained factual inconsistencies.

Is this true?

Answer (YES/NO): YES